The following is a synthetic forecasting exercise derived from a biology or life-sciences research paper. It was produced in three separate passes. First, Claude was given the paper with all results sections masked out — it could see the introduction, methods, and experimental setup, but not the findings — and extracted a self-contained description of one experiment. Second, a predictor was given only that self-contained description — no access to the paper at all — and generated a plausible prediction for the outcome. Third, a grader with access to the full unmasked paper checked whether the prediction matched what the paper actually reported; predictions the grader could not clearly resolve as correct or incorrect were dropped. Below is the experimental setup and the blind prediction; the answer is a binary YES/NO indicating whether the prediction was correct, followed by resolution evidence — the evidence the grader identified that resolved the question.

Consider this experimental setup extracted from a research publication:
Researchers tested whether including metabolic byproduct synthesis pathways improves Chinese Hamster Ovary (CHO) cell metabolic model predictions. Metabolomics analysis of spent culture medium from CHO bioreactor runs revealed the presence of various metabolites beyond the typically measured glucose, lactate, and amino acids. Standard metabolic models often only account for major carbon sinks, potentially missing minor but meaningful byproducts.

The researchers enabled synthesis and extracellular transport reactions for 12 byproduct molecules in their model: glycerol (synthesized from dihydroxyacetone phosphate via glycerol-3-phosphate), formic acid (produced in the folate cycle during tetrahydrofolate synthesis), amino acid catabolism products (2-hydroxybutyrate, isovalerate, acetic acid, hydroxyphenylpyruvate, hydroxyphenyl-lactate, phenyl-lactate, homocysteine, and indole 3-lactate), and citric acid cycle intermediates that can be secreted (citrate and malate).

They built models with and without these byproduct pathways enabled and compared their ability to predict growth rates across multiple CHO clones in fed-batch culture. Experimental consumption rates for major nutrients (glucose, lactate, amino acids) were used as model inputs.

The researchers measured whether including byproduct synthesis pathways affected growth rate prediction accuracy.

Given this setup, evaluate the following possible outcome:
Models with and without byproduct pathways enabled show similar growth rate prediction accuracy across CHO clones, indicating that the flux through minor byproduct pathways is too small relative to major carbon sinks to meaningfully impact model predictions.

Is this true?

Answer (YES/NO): YES